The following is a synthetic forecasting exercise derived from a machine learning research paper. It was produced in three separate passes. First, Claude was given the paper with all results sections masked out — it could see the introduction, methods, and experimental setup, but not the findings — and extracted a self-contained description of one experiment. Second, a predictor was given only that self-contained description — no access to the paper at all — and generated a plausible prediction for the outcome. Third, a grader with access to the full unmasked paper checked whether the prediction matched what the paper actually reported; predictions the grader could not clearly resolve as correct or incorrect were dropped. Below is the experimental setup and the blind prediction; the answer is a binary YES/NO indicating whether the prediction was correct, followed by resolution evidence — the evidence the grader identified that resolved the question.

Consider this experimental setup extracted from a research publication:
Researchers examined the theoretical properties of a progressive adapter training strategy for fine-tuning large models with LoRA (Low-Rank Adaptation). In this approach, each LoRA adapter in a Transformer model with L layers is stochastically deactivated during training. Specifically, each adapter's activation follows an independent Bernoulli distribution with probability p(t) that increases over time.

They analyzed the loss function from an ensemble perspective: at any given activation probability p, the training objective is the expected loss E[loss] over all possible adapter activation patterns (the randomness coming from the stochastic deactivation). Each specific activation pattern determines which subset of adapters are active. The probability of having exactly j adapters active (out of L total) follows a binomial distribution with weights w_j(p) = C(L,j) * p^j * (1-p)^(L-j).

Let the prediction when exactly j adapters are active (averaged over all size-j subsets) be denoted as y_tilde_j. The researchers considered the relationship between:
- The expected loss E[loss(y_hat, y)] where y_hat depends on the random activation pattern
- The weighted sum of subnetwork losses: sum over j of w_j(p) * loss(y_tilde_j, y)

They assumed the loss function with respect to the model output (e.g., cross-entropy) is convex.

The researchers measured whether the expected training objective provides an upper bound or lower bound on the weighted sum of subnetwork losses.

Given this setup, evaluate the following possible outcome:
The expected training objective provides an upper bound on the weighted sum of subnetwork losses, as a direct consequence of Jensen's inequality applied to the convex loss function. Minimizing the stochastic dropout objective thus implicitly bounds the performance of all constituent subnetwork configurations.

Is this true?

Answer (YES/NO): YES